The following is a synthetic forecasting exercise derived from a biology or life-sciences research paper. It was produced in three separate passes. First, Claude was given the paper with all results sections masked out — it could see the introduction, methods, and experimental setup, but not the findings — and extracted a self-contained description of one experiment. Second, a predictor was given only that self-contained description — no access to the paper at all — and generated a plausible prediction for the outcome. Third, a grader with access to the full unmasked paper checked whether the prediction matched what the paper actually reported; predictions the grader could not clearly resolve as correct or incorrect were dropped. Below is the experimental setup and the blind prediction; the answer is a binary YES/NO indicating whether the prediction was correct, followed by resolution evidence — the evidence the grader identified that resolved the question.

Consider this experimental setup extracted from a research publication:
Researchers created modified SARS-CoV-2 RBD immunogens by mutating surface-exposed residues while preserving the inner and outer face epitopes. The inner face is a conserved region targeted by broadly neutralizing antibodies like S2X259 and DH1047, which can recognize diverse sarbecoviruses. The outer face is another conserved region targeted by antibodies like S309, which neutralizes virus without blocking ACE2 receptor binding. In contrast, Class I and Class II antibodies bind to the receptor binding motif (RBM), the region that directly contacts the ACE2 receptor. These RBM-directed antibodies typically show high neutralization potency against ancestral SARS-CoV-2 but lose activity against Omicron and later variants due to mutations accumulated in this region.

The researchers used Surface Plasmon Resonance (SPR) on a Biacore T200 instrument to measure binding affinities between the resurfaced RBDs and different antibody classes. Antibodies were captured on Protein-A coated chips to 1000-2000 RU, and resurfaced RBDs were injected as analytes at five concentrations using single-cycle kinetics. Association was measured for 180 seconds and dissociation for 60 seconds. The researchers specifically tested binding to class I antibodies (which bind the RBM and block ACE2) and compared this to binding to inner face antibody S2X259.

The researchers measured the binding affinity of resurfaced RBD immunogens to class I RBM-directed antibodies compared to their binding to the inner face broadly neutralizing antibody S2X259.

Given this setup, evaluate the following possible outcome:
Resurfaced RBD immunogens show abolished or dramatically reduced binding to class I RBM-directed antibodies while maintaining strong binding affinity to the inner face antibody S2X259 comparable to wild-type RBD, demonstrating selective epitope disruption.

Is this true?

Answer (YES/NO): YES